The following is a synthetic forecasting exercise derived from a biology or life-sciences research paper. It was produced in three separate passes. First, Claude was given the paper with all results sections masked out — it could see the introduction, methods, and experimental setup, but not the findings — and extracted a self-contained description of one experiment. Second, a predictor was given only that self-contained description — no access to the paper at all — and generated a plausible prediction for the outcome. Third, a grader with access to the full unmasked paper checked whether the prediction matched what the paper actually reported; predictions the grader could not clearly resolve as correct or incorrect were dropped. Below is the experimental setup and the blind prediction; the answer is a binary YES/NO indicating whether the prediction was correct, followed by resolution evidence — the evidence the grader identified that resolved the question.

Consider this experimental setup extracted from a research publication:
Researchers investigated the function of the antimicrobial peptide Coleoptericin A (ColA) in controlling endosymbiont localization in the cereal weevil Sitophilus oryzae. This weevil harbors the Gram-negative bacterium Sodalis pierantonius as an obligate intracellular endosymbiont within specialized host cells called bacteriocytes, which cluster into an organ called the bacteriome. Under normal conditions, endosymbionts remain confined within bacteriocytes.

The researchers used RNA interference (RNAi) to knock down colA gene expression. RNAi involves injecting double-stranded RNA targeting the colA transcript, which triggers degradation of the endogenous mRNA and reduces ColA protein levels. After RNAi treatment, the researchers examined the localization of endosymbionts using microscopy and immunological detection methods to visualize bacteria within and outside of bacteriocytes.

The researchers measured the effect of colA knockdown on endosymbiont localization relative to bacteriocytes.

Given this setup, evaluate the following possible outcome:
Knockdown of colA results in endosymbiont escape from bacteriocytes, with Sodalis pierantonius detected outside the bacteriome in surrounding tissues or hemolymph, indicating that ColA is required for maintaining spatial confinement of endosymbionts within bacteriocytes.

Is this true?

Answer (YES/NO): YES